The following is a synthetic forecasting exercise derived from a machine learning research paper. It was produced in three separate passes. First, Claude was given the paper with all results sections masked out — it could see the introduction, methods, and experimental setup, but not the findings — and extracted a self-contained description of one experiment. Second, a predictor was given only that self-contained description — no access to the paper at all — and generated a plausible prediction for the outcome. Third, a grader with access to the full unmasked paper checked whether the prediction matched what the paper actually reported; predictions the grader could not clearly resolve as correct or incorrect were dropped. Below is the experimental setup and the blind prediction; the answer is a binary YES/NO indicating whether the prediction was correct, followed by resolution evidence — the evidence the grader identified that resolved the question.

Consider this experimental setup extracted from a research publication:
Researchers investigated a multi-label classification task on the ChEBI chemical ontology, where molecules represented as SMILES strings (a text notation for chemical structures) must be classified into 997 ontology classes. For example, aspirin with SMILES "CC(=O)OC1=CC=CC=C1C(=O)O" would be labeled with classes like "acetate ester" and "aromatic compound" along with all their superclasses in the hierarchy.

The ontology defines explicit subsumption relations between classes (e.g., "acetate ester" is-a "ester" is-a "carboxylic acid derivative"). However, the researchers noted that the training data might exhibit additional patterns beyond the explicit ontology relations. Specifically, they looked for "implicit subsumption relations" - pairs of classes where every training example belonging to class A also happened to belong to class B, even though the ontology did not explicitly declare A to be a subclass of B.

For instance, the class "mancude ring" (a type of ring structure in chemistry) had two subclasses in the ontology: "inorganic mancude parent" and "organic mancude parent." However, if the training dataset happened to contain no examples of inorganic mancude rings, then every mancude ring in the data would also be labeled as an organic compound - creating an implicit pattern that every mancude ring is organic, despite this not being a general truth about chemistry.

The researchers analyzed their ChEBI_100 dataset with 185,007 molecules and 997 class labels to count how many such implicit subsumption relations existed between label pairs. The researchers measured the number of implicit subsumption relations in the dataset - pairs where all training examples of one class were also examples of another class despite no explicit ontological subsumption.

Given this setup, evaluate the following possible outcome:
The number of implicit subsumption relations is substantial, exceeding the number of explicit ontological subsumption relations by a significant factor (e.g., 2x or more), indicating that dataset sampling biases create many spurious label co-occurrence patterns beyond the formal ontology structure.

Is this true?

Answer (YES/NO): NO